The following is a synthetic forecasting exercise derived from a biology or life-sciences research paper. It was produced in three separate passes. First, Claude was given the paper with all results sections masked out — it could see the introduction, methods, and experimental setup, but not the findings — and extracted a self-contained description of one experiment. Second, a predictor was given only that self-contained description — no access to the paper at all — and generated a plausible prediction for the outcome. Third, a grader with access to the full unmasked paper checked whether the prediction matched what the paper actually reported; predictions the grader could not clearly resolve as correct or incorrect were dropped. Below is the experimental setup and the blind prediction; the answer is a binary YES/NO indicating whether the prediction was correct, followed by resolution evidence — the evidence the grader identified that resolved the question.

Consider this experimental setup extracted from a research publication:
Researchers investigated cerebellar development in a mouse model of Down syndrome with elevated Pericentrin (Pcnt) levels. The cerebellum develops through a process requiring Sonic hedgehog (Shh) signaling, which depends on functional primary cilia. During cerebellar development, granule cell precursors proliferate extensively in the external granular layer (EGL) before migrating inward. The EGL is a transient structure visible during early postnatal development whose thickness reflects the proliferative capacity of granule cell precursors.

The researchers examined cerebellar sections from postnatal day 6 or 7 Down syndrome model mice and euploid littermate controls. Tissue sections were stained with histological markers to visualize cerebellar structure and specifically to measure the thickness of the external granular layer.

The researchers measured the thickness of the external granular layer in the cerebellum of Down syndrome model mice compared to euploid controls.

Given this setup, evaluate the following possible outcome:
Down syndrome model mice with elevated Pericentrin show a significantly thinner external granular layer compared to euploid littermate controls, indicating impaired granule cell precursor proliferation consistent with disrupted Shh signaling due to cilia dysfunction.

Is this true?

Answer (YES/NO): NO